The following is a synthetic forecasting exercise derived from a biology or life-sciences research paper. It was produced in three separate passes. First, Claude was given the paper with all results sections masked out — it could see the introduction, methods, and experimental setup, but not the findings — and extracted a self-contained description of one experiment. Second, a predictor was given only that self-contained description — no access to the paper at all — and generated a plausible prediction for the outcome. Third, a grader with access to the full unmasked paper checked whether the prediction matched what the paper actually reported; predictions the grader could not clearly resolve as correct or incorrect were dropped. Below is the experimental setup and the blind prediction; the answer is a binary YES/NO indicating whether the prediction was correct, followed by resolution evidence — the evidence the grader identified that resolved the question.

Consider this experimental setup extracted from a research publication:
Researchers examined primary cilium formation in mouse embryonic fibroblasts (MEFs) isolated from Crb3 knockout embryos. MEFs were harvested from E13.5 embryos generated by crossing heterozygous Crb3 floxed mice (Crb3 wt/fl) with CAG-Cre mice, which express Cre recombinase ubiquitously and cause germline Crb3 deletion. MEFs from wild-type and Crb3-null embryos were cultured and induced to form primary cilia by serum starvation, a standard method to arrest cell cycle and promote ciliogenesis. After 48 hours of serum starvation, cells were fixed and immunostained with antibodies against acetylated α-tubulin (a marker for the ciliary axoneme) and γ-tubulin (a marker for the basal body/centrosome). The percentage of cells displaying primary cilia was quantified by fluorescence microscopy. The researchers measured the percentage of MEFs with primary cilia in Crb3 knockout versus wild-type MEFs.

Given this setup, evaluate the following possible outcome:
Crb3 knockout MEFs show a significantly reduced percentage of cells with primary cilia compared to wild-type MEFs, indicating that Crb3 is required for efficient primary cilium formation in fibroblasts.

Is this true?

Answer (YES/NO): YES